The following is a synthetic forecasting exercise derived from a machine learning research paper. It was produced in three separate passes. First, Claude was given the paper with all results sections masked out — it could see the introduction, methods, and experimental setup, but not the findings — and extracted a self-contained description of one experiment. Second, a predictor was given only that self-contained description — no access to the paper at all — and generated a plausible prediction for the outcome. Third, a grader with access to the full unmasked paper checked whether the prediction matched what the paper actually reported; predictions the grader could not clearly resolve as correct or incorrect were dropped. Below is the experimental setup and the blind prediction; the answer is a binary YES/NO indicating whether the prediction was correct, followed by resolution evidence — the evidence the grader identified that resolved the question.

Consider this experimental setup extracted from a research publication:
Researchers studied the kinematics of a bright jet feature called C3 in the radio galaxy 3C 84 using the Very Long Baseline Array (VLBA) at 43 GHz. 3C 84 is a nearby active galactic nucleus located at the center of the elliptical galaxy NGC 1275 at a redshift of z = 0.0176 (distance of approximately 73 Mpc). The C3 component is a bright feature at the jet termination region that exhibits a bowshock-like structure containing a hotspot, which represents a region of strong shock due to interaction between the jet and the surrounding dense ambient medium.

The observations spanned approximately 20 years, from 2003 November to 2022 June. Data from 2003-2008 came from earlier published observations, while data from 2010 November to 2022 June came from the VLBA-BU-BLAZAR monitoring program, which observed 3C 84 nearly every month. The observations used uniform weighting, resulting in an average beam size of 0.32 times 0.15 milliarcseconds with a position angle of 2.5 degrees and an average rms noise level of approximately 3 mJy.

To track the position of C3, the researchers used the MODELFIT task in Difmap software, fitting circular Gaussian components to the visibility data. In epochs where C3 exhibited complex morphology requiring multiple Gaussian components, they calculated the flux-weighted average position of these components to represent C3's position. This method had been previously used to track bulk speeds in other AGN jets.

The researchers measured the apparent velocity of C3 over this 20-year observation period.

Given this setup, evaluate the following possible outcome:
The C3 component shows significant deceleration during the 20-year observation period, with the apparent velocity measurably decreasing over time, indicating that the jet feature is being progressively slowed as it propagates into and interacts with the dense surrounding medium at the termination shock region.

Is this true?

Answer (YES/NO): NO